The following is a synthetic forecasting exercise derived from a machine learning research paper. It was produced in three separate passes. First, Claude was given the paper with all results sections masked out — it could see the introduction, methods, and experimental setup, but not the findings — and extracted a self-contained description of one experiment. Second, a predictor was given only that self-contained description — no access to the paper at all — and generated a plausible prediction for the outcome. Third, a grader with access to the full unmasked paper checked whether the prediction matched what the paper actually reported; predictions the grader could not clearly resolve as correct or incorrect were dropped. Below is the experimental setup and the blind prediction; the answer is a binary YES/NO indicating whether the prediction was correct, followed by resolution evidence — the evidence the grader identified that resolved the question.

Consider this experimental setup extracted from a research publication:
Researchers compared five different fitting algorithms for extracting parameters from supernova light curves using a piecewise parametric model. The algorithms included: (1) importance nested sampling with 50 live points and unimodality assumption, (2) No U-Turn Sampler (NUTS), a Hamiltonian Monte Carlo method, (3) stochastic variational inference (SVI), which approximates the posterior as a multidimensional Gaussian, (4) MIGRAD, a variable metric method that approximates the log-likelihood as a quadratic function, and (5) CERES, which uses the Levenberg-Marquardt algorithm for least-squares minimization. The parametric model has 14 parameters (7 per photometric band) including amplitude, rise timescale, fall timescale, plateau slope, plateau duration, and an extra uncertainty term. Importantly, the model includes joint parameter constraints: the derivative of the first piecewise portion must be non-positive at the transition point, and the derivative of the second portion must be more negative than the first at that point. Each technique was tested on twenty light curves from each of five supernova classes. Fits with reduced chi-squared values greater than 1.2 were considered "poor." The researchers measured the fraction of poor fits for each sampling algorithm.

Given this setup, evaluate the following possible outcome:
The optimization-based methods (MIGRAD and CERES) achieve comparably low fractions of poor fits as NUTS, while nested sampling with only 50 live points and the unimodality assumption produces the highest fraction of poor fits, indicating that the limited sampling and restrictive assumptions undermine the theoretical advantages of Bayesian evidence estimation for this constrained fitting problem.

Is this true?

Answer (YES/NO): NO